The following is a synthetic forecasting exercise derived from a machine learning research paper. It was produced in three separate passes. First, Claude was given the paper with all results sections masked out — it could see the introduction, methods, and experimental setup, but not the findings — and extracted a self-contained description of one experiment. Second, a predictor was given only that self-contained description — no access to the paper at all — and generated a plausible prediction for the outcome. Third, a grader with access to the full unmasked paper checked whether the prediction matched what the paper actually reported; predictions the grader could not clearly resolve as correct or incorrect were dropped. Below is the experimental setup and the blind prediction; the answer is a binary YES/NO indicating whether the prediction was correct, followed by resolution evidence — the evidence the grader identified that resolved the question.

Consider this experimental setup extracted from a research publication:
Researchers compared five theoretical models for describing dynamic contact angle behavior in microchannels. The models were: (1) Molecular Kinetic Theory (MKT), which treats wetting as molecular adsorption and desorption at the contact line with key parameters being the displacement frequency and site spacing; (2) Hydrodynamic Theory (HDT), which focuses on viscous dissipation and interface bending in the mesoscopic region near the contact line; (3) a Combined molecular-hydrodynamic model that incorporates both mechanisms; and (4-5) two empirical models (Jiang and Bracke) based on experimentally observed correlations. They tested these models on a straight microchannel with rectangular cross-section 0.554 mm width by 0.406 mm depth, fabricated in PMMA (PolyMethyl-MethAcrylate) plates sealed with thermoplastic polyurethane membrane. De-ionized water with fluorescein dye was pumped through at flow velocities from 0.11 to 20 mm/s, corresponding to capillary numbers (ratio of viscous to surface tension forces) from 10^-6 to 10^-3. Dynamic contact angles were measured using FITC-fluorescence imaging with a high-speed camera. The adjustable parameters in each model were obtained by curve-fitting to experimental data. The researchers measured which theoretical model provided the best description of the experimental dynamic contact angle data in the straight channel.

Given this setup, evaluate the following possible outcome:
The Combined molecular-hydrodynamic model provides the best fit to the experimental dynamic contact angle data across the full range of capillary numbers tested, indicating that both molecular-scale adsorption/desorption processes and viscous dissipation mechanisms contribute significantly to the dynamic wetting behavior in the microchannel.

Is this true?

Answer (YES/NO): NO